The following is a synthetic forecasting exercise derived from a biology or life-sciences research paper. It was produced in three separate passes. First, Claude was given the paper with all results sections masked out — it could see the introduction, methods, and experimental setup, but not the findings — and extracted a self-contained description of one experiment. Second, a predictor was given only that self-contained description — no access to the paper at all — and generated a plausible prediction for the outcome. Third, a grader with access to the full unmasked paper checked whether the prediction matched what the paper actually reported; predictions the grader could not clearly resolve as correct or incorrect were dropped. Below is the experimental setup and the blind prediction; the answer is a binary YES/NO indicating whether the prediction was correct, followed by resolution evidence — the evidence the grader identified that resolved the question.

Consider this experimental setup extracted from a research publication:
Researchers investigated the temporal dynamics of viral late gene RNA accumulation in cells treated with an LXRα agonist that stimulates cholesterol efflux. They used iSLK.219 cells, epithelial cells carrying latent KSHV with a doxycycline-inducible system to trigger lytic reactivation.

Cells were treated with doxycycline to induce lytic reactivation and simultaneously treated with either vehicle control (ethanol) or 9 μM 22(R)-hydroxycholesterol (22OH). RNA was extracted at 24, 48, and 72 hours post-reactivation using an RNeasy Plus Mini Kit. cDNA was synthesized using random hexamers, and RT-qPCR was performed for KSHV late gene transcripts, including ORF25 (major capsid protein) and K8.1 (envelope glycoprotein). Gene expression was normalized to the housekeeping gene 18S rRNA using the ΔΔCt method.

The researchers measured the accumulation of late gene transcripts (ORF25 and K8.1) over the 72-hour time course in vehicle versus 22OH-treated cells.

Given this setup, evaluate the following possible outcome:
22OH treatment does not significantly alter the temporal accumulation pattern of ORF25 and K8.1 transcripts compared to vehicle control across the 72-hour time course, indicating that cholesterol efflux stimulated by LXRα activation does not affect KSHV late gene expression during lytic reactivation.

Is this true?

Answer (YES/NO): YES